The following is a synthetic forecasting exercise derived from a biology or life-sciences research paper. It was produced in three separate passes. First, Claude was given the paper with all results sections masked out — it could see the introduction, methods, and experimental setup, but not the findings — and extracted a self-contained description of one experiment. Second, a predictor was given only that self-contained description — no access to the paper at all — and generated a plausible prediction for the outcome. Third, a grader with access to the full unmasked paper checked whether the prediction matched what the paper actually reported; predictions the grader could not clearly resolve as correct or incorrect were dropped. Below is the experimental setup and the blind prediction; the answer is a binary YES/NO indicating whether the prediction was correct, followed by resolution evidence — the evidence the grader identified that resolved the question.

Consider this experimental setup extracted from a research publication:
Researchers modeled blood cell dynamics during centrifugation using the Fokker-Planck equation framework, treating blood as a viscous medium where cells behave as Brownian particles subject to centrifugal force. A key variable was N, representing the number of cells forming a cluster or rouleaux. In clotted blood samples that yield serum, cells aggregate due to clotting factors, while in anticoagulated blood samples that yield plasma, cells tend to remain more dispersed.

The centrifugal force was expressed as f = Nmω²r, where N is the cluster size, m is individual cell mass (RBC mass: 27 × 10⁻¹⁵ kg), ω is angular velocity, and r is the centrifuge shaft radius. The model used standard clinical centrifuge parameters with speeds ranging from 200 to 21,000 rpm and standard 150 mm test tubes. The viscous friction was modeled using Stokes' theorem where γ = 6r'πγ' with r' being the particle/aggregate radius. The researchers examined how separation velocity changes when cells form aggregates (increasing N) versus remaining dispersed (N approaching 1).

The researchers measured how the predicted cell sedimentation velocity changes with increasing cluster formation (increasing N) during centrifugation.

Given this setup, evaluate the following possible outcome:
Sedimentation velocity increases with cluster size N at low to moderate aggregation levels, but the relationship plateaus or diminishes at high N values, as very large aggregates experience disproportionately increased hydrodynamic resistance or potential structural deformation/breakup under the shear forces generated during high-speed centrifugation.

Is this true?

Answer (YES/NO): NO